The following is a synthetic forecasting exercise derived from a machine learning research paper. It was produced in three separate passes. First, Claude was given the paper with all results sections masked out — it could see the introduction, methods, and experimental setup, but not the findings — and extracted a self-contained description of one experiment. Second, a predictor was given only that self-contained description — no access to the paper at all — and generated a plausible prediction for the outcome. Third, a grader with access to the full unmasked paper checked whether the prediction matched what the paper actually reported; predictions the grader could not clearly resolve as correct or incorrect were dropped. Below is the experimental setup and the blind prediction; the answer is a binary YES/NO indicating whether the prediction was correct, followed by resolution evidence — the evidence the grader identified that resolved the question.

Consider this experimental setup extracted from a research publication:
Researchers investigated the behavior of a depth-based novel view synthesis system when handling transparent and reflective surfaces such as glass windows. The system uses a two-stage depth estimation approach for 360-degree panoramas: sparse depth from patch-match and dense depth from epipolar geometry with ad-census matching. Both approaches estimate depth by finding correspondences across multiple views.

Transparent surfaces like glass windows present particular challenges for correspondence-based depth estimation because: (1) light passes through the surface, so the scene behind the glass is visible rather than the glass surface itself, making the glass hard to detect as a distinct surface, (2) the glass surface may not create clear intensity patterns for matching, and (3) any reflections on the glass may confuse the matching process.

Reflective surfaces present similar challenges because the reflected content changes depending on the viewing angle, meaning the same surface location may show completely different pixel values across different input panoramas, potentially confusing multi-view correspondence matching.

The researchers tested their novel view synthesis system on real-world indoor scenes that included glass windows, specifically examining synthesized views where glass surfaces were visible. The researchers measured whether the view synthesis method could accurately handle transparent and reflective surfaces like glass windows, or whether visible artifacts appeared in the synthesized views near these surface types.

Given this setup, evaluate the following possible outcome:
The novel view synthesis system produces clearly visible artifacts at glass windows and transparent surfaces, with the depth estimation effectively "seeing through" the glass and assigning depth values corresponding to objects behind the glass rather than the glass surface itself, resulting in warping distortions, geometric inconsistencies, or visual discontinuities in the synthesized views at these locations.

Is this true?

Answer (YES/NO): NO